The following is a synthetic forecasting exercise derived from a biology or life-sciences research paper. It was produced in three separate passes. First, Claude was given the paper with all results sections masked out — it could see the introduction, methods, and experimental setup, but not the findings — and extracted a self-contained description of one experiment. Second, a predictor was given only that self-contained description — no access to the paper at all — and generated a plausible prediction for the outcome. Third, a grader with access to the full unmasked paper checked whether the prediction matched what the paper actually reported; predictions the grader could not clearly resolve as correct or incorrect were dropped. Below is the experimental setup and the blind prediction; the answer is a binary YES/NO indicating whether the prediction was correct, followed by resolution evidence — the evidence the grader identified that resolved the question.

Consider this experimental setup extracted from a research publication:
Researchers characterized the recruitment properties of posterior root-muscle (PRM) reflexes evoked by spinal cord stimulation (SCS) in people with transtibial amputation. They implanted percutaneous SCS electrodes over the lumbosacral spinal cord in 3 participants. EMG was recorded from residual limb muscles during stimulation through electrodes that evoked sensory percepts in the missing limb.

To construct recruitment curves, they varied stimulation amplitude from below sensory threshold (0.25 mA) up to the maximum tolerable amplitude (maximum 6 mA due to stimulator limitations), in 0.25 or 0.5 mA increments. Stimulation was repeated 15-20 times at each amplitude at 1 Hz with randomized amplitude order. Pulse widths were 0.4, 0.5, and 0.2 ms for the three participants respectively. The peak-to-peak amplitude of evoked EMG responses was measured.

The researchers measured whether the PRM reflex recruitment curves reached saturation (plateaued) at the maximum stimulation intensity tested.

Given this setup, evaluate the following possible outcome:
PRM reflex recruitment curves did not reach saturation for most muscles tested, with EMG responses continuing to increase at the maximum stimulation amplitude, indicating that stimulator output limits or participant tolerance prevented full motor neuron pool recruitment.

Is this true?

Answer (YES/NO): YES